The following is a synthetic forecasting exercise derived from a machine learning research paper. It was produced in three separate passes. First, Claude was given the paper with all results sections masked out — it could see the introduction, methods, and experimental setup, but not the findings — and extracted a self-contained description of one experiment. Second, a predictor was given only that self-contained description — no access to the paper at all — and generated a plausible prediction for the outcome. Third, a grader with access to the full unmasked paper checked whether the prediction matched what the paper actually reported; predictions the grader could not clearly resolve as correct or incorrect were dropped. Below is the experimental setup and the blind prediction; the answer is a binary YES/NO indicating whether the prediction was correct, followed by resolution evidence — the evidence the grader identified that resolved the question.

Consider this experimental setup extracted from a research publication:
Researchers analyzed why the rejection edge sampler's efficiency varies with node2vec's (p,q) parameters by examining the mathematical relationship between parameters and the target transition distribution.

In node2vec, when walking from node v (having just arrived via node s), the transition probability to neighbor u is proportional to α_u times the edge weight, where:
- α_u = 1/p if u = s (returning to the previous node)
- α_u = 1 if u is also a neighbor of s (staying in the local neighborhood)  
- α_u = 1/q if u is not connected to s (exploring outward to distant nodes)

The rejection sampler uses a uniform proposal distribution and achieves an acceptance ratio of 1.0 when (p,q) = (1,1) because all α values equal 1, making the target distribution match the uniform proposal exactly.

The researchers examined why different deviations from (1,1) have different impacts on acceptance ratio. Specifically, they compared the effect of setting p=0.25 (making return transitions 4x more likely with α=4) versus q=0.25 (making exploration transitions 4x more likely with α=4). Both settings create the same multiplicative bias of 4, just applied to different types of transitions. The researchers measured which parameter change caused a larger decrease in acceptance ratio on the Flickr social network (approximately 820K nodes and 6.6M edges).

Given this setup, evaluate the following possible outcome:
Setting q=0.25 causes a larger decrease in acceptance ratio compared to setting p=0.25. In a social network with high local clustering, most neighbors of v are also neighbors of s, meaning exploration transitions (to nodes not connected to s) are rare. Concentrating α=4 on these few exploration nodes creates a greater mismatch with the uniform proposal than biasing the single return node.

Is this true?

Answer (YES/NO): NO